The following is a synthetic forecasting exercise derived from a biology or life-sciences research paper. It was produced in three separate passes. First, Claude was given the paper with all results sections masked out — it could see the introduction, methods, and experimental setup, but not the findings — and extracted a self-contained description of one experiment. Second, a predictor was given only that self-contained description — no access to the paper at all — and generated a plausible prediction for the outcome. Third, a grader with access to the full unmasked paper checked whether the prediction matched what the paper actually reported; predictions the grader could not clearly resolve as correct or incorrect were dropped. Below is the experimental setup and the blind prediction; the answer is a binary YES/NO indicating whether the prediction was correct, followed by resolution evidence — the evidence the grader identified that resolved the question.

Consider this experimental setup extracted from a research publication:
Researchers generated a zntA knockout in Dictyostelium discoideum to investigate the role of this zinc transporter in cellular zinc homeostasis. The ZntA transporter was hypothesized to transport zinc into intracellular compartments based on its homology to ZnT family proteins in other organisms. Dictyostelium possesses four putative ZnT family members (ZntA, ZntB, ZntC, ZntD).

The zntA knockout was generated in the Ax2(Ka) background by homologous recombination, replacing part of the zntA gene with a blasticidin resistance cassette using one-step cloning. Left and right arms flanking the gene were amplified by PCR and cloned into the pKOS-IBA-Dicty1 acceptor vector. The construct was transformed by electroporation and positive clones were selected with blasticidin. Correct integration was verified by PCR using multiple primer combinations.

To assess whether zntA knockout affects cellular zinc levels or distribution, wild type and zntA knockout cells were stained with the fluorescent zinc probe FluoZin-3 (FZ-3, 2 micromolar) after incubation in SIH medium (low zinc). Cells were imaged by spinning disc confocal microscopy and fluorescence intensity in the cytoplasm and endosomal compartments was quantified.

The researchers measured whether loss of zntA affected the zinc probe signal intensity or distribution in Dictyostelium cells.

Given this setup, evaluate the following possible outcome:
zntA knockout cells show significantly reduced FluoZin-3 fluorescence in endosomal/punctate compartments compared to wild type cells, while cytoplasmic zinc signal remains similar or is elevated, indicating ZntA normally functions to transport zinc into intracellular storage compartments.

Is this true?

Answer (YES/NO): NO